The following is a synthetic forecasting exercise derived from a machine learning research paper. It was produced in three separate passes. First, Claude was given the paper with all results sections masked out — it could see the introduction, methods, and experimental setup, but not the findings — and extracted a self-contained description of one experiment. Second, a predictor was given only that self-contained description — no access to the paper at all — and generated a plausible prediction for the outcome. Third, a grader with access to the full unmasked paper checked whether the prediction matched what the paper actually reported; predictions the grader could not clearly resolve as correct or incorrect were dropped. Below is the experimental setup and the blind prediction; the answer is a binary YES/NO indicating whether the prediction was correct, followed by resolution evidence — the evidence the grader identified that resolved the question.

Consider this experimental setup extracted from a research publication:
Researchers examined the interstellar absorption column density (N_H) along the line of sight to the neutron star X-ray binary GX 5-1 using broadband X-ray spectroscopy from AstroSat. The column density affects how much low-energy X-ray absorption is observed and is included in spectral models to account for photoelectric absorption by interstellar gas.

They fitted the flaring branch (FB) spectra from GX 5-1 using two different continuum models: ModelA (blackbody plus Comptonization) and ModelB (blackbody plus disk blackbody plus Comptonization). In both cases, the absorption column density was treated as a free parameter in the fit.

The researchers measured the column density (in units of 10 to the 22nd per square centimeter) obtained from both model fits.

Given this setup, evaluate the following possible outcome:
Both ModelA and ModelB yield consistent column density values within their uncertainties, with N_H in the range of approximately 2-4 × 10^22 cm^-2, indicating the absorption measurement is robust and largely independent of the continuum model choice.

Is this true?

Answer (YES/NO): YES